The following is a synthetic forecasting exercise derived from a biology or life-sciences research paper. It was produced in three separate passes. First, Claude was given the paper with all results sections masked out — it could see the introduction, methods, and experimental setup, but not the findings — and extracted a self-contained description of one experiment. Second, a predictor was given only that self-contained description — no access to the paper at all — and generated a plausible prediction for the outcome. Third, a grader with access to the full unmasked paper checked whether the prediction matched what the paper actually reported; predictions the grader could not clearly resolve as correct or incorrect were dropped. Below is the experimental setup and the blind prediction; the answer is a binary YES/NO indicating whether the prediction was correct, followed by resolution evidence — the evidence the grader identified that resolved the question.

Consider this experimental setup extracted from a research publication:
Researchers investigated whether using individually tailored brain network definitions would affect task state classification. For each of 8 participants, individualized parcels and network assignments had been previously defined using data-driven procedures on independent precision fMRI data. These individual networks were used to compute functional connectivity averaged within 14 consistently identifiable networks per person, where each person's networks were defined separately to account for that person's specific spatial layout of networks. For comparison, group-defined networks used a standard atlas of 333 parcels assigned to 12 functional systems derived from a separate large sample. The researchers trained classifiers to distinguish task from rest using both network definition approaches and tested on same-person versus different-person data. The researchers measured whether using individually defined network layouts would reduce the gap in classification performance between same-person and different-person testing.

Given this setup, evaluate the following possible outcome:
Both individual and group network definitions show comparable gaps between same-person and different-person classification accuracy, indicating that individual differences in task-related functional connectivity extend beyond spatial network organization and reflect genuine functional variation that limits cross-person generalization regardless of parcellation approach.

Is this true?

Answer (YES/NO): YES